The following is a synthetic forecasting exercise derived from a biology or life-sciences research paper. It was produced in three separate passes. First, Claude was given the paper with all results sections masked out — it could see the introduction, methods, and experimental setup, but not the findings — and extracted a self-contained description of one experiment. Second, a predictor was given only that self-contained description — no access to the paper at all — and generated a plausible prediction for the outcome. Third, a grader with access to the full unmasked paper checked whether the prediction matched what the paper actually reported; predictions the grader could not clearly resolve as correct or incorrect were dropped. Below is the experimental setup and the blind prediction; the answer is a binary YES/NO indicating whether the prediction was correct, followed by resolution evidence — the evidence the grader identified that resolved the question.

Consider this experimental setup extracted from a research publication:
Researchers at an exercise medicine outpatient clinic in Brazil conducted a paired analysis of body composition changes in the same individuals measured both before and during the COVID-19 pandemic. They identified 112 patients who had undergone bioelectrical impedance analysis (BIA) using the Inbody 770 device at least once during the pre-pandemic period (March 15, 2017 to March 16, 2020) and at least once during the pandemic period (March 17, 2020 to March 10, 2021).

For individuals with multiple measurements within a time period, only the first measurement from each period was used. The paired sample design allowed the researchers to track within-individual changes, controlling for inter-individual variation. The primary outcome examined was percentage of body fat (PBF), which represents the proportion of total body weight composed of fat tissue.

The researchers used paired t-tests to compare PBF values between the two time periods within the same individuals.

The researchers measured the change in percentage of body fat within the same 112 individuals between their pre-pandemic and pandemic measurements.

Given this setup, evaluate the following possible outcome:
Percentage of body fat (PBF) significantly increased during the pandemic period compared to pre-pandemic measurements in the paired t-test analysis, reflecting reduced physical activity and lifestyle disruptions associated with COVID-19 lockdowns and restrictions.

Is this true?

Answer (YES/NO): YES